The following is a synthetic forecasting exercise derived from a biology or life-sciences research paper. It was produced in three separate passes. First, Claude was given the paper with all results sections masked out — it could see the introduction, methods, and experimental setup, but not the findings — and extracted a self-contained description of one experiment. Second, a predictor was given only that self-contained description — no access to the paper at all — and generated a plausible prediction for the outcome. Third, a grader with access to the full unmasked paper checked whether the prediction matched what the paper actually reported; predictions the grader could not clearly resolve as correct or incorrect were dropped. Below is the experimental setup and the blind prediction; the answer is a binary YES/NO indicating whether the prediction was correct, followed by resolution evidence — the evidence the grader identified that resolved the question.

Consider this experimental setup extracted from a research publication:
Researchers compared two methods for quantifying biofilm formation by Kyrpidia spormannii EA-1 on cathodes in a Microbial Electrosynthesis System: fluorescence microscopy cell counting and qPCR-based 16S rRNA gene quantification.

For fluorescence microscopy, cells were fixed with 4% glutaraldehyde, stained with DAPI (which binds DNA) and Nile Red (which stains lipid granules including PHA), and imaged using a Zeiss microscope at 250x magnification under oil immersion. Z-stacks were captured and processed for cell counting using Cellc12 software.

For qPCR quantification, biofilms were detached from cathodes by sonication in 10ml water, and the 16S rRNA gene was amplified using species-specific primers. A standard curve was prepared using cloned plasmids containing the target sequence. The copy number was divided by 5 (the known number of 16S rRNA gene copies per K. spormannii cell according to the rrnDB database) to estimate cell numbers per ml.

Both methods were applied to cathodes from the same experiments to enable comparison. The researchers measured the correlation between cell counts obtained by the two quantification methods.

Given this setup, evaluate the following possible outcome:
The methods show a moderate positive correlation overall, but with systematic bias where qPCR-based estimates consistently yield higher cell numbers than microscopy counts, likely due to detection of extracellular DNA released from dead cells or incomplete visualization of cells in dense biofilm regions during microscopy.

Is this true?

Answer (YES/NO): NO